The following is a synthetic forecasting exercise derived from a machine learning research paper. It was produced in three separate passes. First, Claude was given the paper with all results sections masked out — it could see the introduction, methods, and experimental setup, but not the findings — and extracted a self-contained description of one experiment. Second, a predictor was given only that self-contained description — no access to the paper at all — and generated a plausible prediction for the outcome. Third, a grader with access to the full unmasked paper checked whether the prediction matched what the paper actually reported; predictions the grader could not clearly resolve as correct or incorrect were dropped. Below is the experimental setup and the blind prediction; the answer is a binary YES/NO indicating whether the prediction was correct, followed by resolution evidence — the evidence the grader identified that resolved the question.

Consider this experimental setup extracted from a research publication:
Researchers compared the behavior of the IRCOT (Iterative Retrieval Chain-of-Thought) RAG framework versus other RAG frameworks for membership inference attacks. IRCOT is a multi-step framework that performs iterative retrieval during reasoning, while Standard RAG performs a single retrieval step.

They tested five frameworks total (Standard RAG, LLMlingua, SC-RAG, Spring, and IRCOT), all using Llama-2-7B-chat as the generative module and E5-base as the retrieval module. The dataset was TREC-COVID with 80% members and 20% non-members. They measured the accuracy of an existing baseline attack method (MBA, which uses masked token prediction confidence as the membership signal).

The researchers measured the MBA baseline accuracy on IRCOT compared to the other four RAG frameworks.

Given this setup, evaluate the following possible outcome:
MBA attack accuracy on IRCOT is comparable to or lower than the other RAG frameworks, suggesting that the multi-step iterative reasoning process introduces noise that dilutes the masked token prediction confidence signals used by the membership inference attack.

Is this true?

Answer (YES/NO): YES